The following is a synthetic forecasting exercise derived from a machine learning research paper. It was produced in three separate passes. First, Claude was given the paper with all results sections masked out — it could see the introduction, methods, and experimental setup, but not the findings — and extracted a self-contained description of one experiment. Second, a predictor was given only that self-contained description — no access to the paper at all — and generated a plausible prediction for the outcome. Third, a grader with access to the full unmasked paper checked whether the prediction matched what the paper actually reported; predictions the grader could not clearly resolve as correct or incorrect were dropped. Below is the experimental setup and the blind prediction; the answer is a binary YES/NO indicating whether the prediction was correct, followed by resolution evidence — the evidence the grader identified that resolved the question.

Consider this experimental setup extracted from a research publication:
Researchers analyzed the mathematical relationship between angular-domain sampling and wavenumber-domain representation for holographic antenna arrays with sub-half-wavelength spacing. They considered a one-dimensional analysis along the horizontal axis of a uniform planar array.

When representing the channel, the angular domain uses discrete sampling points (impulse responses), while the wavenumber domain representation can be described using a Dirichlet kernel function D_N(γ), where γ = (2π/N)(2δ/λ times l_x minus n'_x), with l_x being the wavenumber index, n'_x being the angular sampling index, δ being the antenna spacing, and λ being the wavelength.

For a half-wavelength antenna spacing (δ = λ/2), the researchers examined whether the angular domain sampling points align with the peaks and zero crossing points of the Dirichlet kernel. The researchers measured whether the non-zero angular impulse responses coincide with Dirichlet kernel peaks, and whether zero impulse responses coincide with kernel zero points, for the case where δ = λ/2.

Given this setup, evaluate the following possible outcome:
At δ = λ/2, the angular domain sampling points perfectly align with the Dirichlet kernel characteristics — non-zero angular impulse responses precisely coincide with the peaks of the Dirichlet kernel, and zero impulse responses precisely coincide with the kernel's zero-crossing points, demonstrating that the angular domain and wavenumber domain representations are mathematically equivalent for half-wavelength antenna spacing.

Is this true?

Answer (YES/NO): YES